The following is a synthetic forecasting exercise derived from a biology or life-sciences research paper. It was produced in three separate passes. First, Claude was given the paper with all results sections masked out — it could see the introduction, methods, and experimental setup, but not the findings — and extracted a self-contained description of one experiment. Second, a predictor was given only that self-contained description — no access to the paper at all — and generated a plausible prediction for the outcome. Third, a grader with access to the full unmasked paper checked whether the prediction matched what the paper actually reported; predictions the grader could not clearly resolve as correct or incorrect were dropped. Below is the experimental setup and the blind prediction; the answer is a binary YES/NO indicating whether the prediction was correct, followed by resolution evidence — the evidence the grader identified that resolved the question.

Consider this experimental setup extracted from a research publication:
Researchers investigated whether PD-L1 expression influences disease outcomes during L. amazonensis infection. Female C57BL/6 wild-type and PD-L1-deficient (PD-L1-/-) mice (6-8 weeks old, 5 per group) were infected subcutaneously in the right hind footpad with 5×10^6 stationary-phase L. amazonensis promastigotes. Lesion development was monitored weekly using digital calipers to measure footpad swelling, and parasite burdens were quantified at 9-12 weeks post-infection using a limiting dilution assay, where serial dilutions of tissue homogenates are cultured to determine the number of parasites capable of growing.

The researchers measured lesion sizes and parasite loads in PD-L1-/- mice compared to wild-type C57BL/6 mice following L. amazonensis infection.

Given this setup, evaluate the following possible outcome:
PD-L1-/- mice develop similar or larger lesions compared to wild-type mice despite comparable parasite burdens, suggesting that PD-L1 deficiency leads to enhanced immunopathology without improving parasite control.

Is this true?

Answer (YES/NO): NO